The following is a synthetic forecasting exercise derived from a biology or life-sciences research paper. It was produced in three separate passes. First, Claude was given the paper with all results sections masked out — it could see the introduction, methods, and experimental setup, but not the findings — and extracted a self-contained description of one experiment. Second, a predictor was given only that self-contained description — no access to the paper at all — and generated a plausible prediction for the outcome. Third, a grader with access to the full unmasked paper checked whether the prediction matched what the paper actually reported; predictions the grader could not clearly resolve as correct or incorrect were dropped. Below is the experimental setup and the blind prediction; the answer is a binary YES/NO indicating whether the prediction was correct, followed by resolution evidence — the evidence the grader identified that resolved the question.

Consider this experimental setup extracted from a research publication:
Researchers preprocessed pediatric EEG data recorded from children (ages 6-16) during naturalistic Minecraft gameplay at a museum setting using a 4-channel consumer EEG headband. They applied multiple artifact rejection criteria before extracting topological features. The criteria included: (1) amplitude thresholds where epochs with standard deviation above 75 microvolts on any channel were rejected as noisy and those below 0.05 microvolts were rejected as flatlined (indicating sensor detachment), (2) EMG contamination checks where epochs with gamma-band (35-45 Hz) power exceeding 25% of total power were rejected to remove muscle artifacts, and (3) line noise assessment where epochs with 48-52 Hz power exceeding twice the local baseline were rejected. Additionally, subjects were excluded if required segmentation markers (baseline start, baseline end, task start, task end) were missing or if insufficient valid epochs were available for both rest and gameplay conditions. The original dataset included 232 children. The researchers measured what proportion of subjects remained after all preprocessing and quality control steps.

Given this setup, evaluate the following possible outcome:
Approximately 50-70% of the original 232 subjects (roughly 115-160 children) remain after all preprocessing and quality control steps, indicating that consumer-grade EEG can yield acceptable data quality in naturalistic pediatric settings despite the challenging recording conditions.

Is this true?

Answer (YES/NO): NO